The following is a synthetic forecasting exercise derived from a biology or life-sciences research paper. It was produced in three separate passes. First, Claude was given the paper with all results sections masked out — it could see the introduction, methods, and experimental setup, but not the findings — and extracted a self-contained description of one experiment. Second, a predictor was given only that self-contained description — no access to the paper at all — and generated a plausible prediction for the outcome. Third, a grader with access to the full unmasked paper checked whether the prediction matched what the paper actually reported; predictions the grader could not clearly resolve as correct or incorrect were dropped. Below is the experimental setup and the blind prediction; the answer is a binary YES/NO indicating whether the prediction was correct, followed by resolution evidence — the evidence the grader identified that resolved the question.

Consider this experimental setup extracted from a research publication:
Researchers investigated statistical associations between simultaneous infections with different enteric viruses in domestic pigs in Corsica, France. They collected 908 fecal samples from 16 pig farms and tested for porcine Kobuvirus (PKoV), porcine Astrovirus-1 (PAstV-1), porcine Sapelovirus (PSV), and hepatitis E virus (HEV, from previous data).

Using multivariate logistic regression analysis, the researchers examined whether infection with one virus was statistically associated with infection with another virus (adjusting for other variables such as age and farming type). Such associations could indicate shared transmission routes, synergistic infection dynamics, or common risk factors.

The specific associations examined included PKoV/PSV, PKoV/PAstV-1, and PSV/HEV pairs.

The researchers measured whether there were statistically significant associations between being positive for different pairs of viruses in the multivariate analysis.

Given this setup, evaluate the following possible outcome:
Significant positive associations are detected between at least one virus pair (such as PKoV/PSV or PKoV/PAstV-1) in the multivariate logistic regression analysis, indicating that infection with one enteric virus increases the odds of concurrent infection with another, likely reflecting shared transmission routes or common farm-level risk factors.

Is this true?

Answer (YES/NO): YES